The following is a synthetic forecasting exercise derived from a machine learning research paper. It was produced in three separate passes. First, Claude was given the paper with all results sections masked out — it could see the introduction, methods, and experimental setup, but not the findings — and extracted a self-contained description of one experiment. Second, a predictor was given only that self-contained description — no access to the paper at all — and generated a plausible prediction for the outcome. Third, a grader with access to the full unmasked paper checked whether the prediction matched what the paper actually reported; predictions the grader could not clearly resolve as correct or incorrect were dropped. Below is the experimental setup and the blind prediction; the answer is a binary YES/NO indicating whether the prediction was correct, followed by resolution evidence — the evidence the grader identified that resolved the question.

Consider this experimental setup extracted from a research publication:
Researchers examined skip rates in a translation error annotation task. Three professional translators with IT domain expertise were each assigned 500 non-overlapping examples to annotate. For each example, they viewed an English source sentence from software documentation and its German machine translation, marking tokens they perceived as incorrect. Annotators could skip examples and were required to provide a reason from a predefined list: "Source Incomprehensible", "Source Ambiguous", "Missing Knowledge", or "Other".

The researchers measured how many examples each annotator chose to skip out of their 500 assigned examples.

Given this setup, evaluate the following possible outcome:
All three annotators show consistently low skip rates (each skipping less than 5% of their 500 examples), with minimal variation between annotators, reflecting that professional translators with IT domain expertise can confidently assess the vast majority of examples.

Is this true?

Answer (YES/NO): NO